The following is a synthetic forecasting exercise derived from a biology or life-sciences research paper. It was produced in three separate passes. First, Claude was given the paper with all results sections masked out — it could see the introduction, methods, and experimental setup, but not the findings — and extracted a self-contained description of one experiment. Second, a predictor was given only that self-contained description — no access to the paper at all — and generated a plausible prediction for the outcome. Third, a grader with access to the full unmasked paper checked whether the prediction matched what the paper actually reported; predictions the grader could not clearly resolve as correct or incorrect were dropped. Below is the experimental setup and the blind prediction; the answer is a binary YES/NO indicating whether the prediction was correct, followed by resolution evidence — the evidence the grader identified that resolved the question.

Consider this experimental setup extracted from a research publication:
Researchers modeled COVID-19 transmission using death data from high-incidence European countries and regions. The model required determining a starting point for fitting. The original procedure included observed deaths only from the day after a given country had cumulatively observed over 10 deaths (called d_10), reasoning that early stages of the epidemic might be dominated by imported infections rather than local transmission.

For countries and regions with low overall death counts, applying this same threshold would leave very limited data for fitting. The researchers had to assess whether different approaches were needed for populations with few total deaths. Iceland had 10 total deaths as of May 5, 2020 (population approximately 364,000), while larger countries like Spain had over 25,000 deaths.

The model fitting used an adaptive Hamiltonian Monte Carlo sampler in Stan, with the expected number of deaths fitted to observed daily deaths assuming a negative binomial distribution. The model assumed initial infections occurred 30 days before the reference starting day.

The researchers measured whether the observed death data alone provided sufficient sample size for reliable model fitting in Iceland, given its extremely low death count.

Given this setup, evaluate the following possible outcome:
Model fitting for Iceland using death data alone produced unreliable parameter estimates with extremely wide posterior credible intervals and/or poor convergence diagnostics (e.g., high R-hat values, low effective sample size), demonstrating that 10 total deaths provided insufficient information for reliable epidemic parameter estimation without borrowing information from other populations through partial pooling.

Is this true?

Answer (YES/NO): NO